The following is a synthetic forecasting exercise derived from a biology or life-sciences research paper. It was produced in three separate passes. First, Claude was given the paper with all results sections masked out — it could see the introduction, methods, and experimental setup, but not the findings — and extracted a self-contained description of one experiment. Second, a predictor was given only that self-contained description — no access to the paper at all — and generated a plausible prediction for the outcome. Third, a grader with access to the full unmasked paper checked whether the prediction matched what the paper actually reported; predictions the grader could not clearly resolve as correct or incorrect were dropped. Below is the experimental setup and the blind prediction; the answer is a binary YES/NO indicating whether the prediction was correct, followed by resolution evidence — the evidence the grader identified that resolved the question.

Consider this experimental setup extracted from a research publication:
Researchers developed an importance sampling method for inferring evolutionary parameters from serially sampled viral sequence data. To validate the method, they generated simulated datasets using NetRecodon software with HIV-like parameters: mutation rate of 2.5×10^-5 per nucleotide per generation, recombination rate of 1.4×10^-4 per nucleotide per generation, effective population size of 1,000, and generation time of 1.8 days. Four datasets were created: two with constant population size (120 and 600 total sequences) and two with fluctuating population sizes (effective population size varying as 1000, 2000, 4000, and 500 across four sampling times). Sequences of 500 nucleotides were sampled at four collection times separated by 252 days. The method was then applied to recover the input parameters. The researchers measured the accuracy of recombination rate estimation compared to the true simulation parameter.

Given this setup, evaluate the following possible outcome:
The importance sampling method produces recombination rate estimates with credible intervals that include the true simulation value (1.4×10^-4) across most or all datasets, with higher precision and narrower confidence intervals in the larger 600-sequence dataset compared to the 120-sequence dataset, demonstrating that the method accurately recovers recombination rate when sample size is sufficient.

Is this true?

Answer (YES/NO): NO